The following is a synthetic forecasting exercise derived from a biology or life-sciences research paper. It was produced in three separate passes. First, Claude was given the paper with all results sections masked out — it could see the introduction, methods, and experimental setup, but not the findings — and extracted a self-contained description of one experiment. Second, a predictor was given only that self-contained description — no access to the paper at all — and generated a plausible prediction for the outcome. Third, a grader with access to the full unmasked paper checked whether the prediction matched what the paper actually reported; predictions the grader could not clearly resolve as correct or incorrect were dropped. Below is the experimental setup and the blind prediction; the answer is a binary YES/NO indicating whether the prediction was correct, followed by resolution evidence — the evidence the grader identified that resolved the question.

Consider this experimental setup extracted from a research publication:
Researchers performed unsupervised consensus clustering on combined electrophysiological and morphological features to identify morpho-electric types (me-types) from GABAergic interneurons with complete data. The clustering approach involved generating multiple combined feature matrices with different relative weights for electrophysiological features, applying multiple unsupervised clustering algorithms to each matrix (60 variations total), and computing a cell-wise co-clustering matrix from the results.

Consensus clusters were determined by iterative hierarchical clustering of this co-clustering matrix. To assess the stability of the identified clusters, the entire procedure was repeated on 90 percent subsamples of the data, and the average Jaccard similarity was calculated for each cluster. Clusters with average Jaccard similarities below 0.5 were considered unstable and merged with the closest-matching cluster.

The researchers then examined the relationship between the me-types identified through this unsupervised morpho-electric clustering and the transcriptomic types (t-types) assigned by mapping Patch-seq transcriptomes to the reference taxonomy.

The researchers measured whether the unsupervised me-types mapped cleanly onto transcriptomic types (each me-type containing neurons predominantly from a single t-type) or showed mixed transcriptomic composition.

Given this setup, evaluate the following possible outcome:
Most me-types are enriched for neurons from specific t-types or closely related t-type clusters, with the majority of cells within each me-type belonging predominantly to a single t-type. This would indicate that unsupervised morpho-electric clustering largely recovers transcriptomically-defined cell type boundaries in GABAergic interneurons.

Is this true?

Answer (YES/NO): NO